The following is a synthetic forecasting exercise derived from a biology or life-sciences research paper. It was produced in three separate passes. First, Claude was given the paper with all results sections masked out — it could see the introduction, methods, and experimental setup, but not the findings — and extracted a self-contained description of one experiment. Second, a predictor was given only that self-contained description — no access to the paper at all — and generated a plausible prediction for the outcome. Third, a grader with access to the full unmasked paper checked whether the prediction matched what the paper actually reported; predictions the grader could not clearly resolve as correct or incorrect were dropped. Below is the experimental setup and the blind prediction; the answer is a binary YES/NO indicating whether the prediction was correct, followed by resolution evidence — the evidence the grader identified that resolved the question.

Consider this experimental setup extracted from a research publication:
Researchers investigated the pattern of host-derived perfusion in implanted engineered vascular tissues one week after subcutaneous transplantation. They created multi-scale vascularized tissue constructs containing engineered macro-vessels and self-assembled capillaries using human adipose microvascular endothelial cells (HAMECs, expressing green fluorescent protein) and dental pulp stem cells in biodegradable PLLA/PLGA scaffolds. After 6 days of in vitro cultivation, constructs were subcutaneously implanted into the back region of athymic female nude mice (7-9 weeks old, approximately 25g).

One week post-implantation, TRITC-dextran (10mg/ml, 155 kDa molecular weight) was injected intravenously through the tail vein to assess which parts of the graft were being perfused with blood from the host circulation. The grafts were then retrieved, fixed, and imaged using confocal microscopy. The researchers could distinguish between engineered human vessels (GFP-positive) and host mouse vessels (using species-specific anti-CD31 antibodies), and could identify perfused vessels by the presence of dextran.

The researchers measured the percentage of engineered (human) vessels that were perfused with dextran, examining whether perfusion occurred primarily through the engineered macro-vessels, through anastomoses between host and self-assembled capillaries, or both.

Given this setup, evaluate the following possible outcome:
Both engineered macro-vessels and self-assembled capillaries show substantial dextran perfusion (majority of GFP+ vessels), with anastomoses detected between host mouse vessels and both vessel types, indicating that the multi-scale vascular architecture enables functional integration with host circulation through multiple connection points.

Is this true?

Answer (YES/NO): NO